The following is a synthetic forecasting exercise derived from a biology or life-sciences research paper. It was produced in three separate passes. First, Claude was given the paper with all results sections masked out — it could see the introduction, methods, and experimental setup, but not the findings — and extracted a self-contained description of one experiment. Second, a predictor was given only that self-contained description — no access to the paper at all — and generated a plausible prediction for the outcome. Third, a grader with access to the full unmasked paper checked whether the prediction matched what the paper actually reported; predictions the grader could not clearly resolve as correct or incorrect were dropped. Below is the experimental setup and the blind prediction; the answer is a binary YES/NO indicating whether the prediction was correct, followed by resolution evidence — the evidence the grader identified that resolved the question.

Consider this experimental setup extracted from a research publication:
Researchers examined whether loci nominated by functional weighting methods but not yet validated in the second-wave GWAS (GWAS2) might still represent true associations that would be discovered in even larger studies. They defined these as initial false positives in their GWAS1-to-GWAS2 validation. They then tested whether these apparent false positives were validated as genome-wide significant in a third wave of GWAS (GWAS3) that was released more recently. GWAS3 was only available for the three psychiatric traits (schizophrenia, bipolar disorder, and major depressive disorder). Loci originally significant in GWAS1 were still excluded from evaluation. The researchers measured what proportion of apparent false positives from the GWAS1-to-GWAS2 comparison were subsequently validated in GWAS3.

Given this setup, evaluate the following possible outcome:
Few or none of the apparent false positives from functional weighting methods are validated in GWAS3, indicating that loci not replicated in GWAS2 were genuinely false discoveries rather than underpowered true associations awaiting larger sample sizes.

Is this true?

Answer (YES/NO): NO